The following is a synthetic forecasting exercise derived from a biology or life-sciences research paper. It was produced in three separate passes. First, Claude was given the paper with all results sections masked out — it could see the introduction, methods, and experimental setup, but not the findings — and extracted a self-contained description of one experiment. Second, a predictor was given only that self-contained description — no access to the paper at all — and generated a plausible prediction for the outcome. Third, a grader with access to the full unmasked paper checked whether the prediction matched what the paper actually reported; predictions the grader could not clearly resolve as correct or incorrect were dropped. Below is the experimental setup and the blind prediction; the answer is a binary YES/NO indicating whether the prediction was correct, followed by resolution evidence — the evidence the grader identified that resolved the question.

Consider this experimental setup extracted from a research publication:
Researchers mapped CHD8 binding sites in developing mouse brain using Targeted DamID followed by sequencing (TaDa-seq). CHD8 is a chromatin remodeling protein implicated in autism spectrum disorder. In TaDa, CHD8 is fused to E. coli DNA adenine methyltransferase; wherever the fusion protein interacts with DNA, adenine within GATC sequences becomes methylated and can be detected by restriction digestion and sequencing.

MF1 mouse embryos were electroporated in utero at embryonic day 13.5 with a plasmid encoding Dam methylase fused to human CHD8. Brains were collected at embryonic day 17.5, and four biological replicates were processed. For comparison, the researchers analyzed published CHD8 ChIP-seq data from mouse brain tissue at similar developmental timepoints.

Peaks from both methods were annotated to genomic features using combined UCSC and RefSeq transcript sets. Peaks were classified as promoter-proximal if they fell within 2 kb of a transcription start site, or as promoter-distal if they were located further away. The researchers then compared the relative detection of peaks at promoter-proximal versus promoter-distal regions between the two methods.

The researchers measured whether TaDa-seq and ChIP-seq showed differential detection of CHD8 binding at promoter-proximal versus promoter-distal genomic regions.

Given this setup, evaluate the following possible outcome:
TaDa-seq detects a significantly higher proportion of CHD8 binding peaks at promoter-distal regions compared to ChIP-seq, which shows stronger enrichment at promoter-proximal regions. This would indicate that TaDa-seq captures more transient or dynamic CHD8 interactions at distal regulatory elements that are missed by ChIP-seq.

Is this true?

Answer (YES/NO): YES